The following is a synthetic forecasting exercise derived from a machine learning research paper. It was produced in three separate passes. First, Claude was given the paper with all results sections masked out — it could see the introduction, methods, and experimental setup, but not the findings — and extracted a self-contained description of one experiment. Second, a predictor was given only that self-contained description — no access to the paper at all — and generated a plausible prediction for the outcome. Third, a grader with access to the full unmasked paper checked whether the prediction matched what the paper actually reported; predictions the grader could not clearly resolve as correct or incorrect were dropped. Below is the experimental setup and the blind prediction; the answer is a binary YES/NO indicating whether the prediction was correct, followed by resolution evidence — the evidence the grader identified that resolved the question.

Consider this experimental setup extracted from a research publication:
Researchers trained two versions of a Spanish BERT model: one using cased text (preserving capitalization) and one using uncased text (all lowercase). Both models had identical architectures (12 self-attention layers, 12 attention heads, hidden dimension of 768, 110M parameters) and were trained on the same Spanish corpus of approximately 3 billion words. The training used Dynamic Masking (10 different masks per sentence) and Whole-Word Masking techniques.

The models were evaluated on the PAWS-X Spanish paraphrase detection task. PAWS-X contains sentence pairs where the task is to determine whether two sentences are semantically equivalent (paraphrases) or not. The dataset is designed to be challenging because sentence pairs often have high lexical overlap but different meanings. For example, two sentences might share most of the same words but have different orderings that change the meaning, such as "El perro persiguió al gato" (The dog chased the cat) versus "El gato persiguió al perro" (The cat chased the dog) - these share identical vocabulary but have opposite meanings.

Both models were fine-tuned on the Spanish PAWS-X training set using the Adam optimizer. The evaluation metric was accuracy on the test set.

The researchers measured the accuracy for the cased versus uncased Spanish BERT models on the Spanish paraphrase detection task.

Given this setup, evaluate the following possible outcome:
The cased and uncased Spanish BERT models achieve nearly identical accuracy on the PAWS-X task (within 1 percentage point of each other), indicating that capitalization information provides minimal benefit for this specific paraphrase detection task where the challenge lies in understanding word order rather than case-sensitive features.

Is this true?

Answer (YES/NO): YES